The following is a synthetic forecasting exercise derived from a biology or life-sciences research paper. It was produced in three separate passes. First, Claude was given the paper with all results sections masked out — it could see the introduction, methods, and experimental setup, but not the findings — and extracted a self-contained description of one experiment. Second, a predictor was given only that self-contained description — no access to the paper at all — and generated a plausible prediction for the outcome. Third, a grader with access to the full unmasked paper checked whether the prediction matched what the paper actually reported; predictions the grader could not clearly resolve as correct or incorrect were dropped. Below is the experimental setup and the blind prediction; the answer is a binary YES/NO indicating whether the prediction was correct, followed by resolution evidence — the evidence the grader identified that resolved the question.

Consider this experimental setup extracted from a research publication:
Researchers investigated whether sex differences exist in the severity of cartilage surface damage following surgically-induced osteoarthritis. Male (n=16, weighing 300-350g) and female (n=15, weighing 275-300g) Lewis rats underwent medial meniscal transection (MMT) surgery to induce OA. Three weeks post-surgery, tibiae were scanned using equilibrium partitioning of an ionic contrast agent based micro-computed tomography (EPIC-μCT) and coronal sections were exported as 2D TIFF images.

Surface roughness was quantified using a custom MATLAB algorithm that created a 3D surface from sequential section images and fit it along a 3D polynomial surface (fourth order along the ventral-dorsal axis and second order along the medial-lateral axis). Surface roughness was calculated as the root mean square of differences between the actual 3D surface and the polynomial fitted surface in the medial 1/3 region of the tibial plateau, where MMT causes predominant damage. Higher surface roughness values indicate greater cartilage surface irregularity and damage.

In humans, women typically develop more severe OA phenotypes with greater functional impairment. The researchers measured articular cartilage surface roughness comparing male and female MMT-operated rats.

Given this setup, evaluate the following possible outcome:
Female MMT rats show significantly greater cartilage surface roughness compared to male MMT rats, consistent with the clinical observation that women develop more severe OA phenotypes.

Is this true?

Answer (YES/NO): NO